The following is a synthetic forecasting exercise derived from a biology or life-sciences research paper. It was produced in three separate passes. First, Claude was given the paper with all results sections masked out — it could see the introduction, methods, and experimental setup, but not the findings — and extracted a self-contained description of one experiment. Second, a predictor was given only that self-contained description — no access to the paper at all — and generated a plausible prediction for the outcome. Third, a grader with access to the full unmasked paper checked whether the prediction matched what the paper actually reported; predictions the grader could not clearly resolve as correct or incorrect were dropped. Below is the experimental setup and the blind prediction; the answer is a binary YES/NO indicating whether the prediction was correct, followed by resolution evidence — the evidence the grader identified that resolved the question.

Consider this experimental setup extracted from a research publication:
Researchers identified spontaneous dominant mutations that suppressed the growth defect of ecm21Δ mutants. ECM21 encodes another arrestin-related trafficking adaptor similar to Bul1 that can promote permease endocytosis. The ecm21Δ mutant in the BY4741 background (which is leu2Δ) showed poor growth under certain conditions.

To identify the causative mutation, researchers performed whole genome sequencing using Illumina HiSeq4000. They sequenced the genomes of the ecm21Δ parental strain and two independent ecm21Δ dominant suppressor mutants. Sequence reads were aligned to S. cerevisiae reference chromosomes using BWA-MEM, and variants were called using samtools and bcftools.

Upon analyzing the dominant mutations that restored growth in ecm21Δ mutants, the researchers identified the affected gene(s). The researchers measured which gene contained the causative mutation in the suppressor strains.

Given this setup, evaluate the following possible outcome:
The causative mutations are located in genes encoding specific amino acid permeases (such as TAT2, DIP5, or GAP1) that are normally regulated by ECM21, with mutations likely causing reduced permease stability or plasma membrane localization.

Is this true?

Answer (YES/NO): NO